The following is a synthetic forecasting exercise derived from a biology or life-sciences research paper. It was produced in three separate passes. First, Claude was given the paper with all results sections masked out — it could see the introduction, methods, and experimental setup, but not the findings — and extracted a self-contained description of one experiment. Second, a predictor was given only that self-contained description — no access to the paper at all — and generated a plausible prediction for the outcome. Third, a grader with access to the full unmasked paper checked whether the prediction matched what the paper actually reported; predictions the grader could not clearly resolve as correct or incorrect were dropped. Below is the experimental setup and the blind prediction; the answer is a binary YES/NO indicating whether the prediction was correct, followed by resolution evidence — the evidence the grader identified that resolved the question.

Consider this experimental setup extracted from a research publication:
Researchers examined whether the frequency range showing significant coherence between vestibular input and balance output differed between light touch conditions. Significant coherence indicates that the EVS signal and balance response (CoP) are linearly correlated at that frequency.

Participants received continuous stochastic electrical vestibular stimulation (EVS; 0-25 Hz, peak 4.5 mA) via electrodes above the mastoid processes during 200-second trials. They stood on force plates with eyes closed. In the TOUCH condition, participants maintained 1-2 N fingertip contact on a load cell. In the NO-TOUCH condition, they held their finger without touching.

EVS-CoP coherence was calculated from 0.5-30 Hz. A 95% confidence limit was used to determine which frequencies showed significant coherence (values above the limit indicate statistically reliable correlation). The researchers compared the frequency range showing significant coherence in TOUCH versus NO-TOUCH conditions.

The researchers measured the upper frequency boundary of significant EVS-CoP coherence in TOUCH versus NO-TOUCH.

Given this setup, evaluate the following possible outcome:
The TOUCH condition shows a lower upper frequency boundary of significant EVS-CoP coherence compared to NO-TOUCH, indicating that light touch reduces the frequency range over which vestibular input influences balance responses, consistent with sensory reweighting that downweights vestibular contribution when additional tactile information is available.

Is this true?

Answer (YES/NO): NO